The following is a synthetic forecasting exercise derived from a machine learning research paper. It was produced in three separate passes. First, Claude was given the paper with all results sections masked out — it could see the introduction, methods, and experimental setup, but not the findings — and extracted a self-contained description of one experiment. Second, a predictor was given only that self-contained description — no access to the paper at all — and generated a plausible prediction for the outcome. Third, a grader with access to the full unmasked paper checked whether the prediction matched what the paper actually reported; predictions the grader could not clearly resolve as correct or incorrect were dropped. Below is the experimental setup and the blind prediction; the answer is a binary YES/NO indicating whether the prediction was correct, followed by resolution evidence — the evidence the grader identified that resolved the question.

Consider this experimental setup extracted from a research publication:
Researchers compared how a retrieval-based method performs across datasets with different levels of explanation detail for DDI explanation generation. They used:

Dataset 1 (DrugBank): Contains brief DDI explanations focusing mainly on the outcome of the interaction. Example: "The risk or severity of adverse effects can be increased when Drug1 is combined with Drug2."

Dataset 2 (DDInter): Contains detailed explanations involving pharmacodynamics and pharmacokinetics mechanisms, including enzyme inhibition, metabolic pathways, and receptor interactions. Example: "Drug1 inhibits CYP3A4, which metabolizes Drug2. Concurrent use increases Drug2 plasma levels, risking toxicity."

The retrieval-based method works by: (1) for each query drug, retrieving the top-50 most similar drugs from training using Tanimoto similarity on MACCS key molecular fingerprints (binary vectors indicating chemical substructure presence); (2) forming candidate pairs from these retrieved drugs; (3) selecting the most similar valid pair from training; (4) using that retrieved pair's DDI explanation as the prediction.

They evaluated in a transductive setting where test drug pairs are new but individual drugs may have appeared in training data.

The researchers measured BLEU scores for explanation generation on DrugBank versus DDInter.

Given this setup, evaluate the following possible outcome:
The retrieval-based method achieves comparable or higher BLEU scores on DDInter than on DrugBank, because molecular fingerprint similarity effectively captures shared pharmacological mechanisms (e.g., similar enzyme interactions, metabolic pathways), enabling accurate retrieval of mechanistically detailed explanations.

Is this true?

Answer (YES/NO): YES